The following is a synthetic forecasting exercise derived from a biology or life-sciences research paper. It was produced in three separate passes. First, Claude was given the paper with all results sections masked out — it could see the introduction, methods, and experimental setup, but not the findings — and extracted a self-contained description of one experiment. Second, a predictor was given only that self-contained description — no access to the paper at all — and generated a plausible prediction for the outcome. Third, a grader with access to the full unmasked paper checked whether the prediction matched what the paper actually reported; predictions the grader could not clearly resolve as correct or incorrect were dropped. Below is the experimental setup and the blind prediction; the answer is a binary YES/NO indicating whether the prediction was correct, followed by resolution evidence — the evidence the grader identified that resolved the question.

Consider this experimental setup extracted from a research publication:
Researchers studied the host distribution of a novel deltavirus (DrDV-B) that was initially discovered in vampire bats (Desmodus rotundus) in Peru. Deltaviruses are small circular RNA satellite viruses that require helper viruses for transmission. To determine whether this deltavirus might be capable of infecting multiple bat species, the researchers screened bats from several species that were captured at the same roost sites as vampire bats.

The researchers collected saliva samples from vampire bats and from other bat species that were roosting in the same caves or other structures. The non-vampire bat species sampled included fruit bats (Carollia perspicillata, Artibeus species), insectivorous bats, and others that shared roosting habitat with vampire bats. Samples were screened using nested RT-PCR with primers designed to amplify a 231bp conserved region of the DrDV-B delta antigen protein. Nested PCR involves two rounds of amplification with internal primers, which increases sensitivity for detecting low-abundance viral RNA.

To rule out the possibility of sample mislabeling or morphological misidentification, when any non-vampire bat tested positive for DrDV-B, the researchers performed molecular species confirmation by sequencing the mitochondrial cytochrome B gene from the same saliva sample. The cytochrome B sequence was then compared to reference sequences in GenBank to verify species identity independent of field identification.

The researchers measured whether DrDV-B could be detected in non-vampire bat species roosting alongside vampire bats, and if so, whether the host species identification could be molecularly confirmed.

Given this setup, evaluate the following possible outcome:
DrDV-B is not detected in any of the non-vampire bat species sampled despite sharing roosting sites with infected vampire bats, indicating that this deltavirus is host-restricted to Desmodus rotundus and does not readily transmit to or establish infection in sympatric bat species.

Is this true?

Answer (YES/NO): NO